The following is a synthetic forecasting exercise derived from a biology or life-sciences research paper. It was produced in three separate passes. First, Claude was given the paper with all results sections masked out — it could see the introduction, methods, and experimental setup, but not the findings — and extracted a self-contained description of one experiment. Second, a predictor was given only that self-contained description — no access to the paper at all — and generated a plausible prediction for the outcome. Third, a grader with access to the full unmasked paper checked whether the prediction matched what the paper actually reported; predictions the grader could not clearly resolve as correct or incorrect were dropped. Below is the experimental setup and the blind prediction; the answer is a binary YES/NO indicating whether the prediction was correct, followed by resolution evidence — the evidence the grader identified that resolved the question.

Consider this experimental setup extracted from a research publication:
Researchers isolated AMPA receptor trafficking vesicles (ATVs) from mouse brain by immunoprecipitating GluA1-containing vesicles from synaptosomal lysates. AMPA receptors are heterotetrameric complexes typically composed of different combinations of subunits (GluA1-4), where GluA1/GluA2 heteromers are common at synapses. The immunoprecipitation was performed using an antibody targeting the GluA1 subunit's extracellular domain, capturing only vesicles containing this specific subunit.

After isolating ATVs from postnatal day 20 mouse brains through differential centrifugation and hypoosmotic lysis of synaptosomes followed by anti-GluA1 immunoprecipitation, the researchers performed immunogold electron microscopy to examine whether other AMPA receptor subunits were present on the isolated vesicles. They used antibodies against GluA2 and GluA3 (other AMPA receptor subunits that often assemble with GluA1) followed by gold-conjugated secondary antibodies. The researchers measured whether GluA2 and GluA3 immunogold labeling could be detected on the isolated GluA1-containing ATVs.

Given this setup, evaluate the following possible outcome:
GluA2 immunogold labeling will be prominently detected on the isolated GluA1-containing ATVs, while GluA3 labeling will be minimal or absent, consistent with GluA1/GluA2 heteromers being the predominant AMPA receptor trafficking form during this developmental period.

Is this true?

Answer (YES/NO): NO